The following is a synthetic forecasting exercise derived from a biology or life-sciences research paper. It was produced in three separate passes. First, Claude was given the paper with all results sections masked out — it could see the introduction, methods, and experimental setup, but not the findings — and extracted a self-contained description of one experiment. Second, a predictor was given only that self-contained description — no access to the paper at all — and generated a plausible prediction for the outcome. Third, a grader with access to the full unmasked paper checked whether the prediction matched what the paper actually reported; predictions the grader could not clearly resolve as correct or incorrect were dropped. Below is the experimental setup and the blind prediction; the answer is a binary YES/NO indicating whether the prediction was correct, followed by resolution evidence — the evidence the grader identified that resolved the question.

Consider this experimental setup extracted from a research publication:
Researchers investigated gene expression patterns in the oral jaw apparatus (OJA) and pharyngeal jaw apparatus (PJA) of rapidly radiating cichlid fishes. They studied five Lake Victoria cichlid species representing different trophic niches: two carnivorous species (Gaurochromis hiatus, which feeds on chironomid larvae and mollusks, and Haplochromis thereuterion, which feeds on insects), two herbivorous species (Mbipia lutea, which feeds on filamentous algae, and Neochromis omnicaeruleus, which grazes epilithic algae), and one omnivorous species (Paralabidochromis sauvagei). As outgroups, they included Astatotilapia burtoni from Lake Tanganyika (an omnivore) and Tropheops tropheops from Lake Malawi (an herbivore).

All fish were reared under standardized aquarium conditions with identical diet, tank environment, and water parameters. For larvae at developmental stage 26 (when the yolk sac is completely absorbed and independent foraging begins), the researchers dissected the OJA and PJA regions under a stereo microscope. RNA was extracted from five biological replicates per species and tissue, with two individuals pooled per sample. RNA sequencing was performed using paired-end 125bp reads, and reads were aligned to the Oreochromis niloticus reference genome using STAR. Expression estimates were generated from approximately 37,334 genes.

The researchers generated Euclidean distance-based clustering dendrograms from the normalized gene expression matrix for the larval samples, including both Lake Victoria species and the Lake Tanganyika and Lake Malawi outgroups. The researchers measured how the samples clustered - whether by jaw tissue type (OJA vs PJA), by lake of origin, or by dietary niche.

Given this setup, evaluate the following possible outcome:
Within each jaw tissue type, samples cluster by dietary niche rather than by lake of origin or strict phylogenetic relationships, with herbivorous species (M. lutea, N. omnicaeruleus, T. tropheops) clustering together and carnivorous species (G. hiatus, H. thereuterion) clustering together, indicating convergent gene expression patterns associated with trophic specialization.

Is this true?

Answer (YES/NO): NO